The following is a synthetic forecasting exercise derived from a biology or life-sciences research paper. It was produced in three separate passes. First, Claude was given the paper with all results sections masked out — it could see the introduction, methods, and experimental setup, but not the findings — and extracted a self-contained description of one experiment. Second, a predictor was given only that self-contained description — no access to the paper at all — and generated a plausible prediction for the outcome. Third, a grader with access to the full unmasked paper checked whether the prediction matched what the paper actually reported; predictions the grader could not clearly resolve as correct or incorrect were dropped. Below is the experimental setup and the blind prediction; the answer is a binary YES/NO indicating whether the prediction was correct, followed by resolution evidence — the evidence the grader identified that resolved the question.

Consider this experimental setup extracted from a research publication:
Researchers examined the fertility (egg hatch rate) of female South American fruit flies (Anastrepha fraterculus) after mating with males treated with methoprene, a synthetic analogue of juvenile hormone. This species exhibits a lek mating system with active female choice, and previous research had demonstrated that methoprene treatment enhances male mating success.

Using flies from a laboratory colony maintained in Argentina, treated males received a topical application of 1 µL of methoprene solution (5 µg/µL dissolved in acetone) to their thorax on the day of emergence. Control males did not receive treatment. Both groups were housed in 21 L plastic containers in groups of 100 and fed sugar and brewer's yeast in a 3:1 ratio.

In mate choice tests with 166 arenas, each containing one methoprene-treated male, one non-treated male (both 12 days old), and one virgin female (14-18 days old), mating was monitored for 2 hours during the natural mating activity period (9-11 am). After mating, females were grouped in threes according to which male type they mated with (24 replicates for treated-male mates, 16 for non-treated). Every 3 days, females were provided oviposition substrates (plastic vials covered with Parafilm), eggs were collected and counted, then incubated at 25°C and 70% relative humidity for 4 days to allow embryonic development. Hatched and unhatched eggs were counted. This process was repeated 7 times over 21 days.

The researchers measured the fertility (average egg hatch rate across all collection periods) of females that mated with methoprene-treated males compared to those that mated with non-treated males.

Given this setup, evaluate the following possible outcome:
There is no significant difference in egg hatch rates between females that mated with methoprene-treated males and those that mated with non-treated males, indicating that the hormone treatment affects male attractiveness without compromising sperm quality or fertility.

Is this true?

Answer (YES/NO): YES